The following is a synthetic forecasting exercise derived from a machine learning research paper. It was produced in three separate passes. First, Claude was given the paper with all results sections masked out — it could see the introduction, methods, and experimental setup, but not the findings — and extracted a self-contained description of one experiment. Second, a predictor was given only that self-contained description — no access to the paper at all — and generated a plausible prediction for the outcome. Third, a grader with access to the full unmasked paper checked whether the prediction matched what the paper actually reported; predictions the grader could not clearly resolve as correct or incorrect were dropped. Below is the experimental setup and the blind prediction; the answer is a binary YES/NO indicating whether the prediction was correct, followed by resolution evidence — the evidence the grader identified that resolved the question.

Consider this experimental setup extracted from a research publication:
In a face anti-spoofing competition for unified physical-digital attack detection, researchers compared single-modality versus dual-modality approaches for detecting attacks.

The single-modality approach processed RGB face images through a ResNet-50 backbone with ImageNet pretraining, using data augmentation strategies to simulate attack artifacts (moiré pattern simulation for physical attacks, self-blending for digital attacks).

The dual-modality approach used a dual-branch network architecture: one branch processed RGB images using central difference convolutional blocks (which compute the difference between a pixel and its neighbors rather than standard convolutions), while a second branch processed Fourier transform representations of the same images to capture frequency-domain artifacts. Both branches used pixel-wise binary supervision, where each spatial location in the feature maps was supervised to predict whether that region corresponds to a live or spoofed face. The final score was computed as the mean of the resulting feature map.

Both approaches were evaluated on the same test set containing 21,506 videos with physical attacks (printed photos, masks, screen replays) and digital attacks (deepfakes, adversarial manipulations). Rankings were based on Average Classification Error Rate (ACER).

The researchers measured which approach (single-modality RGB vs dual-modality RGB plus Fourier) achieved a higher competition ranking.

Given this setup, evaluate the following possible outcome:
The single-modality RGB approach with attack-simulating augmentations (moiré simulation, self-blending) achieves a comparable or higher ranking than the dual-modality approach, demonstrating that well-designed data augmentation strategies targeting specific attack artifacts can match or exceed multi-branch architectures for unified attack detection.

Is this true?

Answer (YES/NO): YES